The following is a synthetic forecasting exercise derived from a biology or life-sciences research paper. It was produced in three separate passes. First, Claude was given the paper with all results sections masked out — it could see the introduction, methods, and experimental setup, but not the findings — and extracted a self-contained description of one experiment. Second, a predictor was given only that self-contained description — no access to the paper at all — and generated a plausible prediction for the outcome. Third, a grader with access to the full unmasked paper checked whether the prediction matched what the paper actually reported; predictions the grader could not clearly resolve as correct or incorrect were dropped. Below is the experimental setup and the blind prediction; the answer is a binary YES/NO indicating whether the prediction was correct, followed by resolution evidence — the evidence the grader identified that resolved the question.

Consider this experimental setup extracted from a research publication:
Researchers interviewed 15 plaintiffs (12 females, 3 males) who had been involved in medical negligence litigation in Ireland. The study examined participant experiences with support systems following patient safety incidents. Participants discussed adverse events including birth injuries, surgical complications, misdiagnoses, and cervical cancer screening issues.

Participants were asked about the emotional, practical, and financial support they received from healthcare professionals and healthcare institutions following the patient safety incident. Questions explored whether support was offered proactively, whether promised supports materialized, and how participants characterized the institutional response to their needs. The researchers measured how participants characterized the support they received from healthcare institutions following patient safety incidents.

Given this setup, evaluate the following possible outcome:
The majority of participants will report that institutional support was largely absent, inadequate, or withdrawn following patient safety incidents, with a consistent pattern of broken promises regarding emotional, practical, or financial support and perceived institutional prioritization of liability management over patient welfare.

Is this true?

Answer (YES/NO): YES